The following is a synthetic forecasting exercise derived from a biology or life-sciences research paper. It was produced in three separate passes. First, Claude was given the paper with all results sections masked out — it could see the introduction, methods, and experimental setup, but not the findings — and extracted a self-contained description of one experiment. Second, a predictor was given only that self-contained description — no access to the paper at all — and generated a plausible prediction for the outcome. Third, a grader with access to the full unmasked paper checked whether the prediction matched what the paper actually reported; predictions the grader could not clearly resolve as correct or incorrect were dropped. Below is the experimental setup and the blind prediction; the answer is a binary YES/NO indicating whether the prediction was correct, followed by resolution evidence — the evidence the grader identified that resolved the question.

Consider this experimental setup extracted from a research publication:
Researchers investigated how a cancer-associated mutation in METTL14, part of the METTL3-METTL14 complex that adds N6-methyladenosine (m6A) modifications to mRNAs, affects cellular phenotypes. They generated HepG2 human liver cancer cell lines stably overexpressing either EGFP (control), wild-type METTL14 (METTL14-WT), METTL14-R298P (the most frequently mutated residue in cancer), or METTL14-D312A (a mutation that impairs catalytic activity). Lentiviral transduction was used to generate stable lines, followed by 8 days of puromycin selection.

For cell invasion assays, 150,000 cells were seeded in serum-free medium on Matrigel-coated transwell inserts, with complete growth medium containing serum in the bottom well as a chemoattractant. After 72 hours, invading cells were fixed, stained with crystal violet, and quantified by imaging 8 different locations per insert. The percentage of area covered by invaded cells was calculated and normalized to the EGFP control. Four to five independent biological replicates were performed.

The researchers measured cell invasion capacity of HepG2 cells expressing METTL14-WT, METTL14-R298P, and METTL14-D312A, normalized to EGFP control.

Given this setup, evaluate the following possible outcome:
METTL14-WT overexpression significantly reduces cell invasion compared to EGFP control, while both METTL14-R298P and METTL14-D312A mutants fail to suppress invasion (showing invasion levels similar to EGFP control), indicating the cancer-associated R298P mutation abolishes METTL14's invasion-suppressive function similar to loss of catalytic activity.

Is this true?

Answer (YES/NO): NO